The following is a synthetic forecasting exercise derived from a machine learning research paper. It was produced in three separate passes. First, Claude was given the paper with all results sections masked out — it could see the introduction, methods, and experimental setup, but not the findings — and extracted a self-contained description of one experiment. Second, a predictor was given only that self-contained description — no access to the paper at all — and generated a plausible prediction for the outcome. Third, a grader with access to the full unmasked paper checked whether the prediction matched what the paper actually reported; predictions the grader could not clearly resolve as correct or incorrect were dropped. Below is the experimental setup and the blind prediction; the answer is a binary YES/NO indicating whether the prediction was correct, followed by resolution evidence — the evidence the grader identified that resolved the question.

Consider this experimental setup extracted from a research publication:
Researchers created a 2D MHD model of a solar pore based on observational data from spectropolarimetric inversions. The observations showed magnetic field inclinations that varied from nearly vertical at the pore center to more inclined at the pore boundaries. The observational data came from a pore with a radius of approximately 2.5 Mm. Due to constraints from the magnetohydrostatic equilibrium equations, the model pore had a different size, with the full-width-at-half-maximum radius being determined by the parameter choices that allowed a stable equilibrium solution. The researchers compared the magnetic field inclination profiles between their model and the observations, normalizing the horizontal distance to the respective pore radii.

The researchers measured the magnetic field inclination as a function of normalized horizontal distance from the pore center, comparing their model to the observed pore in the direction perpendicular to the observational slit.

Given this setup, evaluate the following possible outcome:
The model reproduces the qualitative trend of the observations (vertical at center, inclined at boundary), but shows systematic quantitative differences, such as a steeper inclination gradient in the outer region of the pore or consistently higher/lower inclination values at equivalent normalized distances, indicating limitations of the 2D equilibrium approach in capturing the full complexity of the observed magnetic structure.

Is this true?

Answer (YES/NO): NO